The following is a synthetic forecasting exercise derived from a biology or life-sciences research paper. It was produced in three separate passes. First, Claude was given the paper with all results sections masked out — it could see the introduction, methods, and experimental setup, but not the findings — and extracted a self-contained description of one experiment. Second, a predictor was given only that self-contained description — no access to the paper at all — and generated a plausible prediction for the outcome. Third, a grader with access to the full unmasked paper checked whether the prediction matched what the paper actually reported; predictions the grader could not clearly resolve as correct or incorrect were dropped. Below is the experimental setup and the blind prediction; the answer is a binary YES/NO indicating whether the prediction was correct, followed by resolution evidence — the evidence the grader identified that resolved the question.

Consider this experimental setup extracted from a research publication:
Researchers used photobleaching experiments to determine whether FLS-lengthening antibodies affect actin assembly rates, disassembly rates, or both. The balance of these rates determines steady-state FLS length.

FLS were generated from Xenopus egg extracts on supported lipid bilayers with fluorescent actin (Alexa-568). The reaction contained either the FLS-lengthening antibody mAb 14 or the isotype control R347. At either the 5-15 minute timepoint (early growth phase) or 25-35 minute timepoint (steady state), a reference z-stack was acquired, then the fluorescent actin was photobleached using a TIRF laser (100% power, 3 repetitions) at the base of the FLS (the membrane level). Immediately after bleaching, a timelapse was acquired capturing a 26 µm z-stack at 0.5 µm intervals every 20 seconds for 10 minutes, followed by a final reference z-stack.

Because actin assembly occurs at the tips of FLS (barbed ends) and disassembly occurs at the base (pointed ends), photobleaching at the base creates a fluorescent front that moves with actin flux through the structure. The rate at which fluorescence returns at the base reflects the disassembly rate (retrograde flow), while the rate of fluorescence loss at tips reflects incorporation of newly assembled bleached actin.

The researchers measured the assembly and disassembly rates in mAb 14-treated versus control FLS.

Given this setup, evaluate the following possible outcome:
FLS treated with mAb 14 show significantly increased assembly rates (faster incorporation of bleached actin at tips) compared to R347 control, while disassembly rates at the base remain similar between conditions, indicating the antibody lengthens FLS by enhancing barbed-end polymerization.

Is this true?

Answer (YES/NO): NO